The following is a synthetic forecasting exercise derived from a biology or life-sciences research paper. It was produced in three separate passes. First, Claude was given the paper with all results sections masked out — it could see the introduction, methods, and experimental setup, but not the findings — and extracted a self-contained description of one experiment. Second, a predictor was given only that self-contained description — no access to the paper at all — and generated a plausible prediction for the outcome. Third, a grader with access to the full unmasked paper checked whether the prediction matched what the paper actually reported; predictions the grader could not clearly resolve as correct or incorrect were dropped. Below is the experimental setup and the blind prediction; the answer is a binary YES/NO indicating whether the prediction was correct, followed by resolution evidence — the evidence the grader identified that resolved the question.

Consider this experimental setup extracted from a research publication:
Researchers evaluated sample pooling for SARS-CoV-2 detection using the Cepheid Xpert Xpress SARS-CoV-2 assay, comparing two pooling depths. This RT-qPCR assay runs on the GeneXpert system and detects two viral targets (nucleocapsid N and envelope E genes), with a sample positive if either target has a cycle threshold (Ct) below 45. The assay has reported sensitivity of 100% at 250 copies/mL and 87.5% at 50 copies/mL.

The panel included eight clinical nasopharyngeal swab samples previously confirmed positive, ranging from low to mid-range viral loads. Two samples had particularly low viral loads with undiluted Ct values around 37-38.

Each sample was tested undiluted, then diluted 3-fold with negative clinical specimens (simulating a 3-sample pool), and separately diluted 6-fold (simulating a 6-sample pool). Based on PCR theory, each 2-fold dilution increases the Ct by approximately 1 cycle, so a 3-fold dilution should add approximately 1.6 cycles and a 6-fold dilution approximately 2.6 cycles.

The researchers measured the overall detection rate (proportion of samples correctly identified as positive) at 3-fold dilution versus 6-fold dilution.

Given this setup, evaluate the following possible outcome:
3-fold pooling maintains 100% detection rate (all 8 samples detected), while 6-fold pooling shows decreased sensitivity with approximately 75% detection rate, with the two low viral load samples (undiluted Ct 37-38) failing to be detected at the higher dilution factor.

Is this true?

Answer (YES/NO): NO